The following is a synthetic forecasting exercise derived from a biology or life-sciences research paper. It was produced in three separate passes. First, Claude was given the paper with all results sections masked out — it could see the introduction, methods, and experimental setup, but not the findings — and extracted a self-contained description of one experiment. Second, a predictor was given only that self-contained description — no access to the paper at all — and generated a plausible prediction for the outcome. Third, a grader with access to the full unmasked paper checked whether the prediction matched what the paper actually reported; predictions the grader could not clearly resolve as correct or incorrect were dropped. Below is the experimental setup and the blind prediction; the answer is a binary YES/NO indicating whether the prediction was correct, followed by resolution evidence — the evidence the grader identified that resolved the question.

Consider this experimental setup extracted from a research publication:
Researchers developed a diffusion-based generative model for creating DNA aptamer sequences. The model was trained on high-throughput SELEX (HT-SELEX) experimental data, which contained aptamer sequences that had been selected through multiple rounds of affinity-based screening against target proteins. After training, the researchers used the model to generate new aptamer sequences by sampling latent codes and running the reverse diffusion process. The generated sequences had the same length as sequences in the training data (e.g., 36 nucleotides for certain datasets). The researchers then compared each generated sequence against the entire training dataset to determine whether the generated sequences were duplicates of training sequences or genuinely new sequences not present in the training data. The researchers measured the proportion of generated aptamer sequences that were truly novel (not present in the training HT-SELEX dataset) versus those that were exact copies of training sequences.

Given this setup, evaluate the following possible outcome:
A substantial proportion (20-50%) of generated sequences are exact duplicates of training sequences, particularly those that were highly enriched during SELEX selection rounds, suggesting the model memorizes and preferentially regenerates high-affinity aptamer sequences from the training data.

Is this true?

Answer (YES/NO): NO